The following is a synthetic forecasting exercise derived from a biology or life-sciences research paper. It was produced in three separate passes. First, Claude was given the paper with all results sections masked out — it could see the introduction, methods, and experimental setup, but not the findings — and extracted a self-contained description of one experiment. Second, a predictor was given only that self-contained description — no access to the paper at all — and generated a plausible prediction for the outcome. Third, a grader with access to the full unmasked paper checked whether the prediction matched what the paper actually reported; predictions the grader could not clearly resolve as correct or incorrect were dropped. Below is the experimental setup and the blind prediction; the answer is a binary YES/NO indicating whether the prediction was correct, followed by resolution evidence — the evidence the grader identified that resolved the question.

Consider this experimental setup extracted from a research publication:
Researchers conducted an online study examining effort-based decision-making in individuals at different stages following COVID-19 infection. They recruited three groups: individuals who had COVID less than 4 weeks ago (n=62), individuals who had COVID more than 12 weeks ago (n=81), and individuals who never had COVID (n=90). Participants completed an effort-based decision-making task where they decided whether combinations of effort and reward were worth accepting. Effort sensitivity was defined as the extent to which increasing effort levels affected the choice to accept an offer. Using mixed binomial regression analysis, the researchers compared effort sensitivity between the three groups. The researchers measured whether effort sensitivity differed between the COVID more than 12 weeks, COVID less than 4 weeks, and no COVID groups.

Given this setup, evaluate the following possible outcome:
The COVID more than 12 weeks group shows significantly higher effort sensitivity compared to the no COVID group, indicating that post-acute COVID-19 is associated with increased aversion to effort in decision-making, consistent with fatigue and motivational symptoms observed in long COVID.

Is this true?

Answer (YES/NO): NO